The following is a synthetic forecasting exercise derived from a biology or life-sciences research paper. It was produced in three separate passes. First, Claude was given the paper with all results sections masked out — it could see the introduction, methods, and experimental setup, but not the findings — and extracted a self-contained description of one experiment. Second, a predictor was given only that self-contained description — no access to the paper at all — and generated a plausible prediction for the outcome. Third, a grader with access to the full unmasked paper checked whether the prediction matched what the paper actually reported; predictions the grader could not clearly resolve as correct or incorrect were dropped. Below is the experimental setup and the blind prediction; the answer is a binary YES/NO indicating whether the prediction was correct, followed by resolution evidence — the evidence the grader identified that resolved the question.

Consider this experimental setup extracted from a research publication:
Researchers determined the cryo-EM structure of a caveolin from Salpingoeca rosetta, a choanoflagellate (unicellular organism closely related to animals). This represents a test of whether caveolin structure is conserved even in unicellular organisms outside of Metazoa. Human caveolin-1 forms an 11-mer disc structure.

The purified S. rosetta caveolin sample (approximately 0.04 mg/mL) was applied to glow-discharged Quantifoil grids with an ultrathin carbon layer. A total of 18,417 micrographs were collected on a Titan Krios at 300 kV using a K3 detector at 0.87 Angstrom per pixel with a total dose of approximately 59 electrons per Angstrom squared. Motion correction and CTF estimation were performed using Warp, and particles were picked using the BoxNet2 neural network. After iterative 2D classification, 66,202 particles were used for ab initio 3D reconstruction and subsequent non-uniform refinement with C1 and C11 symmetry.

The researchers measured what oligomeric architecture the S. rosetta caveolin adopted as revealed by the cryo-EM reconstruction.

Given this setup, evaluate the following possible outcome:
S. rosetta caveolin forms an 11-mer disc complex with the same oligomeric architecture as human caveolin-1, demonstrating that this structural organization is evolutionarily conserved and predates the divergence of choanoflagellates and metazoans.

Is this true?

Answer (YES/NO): YES